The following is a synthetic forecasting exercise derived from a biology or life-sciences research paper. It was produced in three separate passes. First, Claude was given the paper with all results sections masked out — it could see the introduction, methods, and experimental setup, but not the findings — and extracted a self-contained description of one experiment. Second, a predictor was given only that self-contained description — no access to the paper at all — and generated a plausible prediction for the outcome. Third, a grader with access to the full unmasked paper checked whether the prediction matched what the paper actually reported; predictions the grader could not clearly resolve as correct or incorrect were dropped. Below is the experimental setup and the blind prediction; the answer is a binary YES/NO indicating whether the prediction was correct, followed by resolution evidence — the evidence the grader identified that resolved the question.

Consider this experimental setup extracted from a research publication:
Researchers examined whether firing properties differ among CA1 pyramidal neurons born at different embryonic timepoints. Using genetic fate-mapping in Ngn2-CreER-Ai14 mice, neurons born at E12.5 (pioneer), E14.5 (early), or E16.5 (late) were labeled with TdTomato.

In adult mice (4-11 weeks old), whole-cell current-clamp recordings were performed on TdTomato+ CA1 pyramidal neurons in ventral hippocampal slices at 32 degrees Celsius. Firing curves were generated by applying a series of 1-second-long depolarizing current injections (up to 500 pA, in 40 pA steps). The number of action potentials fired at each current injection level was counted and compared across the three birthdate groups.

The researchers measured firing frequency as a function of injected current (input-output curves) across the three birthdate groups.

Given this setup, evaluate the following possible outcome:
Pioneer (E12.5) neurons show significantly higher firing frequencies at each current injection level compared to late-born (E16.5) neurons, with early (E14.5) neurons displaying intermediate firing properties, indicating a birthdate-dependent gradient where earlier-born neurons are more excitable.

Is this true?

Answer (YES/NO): NO